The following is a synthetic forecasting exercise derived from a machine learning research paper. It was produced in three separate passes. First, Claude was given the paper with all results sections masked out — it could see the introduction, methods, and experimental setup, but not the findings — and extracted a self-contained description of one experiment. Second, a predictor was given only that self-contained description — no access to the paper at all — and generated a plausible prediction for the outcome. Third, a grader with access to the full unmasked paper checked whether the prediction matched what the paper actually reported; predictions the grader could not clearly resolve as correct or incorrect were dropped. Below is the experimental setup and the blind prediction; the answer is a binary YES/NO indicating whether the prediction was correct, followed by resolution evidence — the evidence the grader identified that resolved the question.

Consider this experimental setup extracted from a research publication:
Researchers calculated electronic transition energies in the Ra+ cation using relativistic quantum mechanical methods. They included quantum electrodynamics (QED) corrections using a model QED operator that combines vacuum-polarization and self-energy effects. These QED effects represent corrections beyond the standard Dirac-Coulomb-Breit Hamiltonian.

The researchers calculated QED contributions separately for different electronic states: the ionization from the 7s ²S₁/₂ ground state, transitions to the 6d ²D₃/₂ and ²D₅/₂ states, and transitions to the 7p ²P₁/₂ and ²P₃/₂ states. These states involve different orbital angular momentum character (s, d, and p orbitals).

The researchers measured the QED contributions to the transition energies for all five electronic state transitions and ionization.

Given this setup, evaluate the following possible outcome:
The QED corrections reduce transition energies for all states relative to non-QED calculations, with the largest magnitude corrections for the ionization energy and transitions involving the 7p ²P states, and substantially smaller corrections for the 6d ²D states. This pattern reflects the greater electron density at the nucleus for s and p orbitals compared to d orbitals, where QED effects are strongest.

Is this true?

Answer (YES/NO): NO